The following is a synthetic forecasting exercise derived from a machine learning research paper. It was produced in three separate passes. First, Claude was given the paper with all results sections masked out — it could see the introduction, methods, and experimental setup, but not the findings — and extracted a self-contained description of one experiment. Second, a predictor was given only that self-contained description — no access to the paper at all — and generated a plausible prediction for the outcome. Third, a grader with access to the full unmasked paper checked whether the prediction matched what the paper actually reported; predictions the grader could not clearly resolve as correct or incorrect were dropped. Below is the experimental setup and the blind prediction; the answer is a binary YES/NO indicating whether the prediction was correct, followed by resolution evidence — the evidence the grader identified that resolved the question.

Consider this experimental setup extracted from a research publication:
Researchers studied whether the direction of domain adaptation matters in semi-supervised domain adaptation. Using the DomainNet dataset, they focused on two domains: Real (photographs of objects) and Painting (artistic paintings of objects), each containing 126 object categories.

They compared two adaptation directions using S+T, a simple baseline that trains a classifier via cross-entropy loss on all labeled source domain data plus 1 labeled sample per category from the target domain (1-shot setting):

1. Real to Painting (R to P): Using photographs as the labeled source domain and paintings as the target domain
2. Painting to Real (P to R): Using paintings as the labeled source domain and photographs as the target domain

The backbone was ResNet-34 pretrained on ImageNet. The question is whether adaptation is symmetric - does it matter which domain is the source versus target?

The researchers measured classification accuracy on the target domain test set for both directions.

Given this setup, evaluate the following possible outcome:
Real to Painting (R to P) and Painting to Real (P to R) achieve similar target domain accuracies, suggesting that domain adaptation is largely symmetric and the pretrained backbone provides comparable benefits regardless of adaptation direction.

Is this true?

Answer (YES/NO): NO